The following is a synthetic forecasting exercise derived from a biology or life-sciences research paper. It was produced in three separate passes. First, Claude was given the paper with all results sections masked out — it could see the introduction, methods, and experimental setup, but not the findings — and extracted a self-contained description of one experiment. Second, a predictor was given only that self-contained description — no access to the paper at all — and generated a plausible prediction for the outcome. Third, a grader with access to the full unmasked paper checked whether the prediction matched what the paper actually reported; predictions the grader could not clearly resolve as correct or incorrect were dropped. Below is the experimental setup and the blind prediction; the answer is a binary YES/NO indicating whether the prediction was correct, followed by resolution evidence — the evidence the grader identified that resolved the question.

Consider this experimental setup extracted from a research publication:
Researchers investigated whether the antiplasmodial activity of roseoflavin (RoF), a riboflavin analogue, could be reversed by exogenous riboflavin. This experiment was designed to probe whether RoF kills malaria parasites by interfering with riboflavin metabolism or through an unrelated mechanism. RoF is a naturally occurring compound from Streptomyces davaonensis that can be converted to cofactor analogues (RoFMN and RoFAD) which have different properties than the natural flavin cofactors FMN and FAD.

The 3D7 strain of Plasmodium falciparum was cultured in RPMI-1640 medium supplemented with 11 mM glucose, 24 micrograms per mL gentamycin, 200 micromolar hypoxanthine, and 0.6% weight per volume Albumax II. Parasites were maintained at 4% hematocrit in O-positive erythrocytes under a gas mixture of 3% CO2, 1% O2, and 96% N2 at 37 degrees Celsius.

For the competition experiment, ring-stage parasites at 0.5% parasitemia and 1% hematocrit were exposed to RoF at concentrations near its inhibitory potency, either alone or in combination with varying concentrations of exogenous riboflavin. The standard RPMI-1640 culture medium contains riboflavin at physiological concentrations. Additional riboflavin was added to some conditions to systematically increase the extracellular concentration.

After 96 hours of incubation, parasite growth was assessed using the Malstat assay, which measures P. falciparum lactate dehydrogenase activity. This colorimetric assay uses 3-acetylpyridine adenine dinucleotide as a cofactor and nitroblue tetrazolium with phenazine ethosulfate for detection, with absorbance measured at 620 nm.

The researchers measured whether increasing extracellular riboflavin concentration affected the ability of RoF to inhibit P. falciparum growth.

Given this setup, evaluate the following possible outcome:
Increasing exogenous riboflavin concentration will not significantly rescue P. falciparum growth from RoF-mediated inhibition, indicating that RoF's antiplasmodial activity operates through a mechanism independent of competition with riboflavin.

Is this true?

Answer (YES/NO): NO